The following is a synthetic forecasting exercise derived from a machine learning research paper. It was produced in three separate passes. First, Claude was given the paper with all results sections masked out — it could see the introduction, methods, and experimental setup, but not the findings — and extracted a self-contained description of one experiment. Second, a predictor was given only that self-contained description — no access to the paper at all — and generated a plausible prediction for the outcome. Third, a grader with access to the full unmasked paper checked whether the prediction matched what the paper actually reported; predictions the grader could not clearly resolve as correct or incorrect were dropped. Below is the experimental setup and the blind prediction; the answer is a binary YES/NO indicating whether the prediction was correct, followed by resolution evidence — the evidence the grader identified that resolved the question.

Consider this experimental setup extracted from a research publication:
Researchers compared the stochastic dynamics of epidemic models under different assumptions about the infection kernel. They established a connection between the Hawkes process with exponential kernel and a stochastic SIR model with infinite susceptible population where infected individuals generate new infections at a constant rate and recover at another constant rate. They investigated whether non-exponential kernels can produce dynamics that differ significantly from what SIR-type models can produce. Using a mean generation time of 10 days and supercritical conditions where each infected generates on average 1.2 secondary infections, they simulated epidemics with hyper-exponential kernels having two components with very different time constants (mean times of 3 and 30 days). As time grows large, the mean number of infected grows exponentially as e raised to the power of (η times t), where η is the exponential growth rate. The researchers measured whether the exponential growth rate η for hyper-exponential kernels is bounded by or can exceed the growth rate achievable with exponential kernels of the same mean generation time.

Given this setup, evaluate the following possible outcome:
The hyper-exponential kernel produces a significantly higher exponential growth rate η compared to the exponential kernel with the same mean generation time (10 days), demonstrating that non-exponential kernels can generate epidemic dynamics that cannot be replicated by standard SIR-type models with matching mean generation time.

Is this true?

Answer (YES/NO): YES